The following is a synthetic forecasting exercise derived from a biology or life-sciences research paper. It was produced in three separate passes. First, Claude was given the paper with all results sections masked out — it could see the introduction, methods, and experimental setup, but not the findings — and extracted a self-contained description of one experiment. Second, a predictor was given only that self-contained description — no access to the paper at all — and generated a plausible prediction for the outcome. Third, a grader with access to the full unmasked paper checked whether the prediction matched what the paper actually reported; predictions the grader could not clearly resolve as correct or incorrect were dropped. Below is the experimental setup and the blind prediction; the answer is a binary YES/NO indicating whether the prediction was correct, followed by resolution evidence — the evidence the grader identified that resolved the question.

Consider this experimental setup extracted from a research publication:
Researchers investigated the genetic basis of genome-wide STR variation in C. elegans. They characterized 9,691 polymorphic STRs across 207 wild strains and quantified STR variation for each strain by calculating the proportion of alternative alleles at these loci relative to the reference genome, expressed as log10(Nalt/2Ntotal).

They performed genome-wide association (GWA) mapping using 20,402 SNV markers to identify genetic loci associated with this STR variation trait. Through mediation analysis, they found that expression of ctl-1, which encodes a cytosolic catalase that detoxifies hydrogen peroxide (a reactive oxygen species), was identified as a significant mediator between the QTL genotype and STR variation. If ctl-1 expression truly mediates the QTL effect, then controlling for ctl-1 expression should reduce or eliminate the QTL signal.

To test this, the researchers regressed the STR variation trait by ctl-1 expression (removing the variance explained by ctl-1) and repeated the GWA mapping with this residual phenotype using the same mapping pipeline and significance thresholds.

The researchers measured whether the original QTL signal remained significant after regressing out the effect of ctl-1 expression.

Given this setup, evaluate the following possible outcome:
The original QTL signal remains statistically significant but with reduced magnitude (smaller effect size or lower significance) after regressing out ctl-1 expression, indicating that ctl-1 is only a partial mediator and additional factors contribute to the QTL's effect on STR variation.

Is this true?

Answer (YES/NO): NO